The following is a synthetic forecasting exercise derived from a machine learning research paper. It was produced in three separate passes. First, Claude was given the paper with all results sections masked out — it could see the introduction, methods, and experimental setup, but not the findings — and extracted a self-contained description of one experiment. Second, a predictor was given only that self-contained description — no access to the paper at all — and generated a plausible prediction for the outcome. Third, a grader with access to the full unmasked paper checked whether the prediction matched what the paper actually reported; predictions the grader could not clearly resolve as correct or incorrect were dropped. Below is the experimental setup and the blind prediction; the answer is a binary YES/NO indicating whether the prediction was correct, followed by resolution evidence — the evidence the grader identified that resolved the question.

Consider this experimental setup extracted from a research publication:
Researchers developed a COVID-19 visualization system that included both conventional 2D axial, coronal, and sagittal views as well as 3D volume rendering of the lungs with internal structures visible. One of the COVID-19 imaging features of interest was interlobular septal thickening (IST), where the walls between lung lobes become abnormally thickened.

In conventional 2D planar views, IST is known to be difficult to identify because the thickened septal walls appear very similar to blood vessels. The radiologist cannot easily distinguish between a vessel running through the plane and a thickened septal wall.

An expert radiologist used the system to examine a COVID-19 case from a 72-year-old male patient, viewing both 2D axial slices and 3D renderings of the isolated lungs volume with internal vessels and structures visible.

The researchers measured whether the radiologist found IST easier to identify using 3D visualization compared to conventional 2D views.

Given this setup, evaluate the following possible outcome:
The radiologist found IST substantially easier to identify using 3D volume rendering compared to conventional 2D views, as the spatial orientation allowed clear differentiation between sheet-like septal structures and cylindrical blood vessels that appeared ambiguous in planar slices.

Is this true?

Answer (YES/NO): NO